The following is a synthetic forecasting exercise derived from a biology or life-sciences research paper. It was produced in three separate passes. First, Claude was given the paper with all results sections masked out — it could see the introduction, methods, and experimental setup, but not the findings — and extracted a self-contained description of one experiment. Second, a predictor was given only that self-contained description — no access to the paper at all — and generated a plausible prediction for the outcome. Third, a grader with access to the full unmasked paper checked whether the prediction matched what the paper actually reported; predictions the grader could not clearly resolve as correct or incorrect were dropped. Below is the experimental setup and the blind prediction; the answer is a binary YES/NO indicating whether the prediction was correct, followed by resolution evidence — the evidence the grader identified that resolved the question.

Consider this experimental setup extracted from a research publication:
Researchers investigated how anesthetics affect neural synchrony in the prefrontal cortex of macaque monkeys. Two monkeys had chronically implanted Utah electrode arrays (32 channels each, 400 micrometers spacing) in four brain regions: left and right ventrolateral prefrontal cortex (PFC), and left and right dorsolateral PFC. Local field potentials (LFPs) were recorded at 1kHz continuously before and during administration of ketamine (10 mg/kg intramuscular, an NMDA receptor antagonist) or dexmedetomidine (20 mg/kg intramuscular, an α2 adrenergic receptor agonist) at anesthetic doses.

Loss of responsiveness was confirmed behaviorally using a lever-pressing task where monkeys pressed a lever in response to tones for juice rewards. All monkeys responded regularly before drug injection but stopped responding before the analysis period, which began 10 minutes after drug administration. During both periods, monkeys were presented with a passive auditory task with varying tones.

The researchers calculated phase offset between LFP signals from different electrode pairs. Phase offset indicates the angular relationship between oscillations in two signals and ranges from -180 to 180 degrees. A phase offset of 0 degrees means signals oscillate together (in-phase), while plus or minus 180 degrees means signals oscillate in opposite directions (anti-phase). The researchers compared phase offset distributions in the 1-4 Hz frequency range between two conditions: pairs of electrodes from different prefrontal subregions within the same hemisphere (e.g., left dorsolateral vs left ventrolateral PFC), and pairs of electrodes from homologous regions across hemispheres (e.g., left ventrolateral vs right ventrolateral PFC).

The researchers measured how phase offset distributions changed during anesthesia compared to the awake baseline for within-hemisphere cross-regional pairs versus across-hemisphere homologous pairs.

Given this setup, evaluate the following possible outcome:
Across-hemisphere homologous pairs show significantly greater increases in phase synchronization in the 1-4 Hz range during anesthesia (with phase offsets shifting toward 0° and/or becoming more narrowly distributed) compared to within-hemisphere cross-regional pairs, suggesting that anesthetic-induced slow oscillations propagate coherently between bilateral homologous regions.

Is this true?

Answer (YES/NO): YES